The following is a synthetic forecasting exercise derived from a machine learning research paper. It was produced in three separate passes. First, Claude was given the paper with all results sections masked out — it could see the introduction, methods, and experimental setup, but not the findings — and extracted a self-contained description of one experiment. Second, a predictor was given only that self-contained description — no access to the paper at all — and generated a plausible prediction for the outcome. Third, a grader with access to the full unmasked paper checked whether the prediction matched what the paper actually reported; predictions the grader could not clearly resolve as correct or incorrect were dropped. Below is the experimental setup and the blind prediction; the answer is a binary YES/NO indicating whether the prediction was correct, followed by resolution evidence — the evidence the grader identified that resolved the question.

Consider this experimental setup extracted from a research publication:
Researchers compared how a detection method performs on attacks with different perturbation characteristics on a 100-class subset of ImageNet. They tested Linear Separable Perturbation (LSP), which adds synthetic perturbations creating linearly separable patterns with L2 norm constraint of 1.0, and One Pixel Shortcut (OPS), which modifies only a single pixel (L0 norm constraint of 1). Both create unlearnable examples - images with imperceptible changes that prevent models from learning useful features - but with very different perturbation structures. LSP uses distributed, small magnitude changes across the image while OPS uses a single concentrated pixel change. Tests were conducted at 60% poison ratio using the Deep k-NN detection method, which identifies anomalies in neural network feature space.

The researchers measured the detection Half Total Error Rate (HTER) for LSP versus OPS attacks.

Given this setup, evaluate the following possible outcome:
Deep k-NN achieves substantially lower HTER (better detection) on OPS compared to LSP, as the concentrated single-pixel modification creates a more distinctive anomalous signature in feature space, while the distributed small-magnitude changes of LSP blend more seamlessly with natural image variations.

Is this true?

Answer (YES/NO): NO